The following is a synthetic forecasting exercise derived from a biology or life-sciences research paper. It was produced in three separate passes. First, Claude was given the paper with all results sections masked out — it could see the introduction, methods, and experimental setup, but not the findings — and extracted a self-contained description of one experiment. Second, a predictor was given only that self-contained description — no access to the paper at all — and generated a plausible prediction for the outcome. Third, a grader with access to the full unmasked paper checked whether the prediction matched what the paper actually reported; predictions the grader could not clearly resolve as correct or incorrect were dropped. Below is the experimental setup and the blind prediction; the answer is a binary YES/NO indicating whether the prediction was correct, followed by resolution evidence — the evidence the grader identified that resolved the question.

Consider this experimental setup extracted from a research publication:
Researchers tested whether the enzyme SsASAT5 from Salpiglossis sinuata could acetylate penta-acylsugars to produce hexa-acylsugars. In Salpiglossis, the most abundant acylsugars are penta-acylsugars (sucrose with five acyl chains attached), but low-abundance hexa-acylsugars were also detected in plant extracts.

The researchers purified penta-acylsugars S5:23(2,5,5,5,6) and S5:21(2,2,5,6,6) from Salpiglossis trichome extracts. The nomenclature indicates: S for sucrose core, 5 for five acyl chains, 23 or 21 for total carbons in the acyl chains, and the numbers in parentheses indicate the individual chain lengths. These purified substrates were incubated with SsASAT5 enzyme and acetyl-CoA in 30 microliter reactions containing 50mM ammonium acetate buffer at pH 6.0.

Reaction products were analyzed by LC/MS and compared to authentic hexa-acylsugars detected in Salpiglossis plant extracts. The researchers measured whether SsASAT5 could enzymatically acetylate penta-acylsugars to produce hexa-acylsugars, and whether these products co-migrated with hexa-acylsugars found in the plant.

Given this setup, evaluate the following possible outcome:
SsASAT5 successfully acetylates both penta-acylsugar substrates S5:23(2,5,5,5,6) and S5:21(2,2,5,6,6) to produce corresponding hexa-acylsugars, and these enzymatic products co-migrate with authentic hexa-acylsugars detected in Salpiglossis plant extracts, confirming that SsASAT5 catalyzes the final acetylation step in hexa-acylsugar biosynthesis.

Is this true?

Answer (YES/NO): NO